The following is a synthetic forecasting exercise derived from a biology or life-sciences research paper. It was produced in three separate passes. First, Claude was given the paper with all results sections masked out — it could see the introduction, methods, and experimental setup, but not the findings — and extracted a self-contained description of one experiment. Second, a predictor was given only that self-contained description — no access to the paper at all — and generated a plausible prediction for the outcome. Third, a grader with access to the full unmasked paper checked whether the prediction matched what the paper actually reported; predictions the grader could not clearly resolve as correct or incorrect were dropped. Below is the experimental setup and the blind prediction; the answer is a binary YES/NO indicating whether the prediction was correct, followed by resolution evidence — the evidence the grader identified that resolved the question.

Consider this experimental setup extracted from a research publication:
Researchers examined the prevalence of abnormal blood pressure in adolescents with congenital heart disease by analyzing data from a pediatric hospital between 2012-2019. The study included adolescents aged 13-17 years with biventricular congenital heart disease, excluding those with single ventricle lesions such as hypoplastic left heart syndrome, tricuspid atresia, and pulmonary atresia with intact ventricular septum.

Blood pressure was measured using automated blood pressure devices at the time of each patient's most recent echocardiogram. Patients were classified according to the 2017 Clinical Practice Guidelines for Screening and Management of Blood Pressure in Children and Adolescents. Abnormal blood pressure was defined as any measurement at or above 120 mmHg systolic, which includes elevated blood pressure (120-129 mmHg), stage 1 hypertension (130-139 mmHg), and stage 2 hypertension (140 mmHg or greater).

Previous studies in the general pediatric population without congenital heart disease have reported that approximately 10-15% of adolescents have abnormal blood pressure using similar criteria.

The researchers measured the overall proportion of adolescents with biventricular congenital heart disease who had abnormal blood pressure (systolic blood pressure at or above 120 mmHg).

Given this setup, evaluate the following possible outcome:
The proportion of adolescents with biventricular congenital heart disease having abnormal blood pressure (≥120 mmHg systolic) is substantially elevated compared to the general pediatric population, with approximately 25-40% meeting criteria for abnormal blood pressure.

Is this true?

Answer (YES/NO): NO